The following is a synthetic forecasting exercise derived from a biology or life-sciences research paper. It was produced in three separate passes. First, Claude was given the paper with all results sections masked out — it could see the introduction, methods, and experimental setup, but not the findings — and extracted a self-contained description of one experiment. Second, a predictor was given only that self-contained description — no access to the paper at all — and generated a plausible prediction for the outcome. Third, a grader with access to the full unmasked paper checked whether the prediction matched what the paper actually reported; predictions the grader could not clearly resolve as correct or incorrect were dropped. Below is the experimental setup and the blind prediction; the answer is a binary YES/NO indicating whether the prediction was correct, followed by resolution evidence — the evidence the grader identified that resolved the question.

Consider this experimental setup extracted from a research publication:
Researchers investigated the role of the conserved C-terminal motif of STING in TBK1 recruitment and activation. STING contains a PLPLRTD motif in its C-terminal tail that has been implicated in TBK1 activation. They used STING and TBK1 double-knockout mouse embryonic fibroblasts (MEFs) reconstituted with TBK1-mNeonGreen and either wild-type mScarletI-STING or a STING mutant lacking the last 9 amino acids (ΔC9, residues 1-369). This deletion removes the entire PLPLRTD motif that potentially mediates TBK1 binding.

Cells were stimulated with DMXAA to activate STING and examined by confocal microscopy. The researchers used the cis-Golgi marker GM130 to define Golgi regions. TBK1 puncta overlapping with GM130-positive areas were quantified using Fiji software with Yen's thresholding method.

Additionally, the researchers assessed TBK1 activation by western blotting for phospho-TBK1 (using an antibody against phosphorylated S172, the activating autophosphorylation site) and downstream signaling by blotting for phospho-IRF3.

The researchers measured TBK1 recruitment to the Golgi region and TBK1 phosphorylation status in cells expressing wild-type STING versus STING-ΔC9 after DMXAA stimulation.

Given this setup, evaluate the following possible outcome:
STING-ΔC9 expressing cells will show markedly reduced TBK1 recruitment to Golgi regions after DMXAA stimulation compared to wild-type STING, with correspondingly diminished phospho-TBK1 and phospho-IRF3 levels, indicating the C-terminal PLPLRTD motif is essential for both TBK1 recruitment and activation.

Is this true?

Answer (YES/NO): NO